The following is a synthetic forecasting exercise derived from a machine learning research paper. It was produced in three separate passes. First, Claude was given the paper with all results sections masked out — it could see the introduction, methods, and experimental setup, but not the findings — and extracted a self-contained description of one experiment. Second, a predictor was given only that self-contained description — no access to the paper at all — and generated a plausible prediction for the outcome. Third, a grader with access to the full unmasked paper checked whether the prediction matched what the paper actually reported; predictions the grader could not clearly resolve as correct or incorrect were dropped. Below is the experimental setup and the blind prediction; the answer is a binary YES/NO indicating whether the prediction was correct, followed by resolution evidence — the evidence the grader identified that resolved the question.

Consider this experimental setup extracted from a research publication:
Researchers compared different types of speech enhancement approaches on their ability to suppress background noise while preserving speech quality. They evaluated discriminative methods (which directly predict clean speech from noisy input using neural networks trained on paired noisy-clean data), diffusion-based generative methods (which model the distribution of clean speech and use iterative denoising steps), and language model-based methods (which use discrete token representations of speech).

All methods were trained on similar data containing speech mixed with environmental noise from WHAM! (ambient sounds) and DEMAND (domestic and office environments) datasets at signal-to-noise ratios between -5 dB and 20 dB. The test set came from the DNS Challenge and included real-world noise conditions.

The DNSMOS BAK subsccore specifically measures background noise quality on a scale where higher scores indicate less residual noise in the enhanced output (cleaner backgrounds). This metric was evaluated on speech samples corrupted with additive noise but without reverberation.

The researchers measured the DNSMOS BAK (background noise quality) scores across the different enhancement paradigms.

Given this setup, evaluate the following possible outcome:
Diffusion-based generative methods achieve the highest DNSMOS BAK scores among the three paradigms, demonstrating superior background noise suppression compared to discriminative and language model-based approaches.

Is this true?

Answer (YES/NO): NO